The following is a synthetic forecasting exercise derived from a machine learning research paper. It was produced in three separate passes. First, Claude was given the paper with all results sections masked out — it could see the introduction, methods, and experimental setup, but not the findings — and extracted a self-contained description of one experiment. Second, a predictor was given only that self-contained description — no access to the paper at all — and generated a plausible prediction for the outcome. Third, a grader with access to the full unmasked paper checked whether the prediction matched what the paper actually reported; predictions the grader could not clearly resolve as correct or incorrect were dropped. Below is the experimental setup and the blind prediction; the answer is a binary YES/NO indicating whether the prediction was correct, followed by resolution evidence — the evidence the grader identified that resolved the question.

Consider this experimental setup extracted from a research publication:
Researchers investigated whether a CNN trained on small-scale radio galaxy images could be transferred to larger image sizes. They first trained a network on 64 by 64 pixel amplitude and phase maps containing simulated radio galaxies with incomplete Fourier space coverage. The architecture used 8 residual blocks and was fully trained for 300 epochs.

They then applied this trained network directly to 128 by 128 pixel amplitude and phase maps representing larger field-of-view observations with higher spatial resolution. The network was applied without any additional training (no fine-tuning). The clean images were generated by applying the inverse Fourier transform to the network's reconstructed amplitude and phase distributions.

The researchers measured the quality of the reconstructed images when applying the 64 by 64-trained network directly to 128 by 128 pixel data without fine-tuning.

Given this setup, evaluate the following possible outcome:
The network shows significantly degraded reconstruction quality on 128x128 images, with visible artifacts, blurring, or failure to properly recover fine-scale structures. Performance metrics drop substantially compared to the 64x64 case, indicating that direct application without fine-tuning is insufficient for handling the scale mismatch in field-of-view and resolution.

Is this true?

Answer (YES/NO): NO